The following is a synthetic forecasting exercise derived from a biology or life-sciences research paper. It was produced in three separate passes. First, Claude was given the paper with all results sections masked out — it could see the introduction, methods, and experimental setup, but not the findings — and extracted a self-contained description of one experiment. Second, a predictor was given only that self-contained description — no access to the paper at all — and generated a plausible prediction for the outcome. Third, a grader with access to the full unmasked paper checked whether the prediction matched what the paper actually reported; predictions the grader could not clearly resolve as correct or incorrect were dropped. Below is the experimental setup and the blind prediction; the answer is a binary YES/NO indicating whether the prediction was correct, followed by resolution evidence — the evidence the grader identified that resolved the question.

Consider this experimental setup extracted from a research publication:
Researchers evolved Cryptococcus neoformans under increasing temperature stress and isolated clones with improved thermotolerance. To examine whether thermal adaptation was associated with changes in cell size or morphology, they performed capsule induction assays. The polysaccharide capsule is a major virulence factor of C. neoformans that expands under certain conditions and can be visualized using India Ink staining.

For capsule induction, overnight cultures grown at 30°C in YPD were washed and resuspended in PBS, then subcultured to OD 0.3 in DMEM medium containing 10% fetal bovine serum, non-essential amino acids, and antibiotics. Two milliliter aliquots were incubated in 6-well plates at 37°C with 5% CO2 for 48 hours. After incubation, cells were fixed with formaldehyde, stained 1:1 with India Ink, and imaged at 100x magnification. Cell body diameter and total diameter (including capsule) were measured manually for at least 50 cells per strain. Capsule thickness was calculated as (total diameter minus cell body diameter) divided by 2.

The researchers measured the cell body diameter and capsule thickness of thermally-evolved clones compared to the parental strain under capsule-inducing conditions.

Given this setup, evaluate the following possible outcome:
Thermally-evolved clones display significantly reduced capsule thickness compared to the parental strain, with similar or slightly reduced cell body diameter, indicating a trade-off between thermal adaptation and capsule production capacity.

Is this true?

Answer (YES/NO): NO